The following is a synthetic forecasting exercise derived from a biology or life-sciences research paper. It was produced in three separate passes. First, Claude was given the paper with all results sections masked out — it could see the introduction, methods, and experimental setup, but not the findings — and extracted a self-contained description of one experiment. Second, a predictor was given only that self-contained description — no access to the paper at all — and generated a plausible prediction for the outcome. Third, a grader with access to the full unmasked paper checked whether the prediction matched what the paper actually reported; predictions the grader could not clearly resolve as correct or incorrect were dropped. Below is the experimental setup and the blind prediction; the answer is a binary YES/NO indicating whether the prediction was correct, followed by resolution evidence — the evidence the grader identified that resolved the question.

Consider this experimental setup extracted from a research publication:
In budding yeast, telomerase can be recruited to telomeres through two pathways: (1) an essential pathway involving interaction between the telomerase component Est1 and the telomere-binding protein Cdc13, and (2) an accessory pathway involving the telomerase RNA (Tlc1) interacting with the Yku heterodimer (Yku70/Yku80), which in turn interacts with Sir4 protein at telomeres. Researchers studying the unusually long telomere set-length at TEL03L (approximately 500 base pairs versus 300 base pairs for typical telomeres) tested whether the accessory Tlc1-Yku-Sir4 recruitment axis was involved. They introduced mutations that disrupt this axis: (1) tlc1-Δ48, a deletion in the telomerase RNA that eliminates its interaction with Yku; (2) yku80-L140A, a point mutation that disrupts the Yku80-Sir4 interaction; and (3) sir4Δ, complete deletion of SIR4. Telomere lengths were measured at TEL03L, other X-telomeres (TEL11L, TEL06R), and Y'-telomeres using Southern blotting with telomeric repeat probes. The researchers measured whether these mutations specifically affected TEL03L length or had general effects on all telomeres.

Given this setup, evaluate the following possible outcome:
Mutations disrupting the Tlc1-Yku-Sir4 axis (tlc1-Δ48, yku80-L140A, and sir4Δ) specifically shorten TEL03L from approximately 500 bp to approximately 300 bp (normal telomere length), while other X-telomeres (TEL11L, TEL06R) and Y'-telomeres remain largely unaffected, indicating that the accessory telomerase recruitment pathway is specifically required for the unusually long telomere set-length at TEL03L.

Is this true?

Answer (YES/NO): NO